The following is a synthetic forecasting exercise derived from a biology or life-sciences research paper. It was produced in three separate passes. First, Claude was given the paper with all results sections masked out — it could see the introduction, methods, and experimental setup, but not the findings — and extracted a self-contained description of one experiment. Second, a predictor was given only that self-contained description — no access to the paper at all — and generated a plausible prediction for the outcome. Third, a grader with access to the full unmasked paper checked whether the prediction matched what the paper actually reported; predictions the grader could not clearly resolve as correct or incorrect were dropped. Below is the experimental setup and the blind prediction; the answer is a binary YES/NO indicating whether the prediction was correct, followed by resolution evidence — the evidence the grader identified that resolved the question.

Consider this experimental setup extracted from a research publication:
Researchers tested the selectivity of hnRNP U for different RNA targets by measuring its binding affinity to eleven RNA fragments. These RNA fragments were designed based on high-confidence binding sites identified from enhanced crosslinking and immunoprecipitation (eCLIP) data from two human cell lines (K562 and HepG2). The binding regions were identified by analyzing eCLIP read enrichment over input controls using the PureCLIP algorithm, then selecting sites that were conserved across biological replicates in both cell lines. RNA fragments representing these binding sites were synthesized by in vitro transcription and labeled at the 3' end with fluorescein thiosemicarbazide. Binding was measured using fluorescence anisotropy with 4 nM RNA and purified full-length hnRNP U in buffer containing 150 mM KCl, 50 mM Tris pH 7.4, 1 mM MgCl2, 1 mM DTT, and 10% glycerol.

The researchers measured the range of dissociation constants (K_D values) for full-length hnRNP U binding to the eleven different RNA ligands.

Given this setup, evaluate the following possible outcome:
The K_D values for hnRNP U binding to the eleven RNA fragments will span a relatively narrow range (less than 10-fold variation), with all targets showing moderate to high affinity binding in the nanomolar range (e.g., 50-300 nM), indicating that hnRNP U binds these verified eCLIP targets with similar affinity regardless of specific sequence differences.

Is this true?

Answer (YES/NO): NO